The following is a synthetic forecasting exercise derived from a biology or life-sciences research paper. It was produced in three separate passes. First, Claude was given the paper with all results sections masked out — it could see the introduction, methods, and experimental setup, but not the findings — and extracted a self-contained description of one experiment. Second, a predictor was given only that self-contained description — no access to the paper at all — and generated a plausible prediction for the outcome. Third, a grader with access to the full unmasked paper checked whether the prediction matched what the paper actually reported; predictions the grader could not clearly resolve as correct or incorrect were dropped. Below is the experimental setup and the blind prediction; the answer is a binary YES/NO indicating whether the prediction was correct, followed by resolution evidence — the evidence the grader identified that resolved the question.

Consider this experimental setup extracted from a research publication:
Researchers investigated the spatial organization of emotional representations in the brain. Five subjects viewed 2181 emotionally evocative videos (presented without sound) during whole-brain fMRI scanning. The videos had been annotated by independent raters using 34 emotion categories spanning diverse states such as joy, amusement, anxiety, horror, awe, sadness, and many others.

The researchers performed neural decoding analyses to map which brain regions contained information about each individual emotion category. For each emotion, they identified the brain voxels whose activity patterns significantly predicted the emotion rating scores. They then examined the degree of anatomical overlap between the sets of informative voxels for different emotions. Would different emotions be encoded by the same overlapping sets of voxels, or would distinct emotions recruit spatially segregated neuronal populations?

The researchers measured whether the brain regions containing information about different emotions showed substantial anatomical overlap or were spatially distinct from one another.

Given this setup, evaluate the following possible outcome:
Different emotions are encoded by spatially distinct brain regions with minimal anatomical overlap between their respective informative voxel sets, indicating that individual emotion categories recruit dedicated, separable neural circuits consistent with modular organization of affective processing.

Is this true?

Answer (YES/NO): NO